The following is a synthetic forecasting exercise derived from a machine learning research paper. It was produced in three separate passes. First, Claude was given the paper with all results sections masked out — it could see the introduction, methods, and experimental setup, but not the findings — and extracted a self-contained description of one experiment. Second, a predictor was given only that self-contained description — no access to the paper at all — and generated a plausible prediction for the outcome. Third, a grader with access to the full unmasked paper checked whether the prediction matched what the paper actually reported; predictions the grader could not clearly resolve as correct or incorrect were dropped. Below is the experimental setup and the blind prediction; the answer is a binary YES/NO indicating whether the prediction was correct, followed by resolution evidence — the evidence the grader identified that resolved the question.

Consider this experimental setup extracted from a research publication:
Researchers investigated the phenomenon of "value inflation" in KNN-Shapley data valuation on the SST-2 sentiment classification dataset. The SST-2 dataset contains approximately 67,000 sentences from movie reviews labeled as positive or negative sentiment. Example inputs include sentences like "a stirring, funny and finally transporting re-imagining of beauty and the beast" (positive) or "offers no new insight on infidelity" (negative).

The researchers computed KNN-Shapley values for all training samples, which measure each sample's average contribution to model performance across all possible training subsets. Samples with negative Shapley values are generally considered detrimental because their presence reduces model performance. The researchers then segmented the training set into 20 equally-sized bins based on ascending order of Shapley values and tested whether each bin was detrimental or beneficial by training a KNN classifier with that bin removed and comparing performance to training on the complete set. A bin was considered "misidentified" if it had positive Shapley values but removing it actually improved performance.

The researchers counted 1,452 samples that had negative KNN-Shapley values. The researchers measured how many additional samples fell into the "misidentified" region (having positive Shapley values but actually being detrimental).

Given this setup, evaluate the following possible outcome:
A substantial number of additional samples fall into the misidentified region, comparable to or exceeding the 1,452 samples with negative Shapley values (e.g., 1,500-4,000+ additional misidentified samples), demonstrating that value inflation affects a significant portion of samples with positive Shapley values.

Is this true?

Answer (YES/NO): YES